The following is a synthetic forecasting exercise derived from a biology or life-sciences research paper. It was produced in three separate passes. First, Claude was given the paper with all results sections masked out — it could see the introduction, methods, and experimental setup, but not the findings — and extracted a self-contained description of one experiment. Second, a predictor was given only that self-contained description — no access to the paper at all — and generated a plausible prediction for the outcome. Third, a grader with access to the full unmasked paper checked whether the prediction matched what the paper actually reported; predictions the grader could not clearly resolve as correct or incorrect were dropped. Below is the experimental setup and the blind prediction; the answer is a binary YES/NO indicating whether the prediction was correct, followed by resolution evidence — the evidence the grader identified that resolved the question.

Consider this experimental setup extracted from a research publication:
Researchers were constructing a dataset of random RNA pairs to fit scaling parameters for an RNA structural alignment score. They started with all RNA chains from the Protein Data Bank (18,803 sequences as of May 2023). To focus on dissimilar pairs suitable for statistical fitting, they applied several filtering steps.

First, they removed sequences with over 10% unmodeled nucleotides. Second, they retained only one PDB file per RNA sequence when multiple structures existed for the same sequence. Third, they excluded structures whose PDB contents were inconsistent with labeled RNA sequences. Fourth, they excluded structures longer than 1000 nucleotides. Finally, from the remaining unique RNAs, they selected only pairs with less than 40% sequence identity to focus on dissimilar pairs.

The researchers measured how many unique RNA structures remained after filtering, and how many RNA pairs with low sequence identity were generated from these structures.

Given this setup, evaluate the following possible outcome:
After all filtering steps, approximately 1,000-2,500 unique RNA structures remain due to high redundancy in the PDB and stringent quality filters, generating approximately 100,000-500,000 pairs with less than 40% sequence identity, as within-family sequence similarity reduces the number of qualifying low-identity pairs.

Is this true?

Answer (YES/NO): NO